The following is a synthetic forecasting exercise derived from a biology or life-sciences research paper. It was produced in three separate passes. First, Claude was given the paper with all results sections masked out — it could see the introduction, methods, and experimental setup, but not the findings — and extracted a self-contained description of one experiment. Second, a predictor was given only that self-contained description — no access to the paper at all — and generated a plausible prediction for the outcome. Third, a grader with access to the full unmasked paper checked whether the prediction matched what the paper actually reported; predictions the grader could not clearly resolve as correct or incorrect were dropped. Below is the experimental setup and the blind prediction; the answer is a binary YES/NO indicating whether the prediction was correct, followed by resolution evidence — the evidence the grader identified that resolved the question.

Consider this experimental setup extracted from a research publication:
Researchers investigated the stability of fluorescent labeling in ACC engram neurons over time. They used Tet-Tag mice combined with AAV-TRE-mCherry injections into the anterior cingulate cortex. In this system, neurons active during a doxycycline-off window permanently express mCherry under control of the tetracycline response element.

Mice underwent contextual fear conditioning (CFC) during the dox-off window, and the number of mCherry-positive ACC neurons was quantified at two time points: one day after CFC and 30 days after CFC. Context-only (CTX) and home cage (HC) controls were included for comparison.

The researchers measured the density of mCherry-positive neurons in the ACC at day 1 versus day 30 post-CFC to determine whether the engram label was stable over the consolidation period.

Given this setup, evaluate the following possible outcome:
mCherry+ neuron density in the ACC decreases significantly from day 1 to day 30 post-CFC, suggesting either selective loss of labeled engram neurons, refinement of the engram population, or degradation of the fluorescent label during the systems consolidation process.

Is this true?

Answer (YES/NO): NO